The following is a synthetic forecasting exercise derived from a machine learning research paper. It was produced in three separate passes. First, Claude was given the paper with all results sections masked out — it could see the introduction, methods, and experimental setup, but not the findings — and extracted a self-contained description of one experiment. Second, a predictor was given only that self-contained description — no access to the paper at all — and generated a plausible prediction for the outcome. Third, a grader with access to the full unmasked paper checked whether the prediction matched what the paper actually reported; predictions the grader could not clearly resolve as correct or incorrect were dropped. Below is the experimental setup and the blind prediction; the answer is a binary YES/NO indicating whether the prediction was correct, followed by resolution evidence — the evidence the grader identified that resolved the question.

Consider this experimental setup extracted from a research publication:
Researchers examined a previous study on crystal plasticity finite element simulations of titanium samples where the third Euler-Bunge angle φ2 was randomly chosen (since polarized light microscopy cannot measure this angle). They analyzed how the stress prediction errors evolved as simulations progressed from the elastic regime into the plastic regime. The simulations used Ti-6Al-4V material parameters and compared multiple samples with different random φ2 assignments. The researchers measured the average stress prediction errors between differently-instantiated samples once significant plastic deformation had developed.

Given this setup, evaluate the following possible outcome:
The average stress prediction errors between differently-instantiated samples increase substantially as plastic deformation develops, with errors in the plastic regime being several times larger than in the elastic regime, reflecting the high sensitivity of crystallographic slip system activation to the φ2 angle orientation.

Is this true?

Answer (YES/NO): YES